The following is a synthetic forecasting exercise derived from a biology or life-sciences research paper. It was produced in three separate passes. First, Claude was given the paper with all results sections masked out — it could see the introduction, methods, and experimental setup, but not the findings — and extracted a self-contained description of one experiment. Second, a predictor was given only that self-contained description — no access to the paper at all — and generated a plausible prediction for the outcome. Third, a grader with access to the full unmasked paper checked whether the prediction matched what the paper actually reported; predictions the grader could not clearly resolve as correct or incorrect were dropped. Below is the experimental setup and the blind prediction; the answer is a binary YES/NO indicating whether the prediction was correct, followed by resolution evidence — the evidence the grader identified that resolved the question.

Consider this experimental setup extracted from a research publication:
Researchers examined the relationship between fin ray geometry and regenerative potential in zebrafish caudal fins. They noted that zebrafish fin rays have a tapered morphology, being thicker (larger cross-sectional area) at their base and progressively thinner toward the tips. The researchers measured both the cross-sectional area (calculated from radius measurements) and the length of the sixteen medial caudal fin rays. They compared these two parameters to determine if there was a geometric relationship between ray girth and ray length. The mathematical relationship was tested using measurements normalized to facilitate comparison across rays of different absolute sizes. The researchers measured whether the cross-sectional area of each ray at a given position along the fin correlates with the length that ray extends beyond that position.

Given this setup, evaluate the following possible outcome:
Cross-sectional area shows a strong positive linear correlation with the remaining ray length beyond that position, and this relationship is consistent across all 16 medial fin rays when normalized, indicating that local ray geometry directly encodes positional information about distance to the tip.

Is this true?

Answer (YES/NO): YES